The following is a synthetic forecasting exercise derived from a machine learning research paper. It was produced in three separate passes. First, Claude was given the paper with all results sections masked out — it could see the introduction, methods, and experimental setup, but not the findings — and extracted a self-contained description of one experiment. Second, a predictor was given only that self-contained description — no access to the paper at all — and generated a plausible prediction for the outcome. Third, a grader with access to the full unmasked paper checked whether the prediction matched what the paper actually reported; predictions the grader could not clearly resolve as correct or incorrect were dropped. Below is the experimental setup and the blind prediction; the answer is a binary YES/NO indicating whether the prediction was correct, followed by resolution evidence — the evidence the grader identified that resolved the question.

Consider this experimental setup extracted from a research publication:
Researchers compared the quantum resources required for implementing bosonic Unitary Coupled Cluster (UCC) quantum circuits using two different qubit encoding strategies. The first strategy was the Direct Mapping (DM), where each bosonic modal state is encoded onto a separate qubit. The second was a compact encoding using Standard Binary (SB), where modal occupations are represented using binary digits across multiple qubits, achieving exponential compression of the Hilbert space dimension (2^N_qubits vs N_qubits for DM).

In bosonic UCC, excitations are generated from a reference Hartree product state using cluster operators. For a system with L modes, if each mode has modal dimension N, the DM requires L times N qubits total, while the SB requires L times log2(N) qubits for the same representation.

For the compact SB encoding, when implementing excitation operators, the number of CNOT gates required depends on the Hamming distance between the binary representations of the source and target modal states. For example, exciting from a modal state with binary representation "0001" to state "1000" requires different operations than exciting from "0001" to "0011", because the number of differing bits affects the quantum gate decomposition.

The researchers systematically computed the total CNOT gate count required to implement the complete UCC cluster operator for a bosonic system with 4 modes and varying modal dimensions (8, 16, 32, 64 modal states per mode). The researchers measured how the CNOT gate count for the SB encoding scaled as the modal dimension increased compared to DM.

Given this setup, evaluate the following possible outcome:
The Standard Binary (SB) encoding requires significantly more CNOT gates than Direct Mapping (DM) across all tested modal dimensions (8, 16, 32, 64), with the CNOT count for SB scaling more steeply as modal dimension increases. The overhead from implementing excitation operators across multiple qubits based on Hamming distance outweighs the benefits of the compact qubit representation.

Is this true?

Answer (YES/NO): NO